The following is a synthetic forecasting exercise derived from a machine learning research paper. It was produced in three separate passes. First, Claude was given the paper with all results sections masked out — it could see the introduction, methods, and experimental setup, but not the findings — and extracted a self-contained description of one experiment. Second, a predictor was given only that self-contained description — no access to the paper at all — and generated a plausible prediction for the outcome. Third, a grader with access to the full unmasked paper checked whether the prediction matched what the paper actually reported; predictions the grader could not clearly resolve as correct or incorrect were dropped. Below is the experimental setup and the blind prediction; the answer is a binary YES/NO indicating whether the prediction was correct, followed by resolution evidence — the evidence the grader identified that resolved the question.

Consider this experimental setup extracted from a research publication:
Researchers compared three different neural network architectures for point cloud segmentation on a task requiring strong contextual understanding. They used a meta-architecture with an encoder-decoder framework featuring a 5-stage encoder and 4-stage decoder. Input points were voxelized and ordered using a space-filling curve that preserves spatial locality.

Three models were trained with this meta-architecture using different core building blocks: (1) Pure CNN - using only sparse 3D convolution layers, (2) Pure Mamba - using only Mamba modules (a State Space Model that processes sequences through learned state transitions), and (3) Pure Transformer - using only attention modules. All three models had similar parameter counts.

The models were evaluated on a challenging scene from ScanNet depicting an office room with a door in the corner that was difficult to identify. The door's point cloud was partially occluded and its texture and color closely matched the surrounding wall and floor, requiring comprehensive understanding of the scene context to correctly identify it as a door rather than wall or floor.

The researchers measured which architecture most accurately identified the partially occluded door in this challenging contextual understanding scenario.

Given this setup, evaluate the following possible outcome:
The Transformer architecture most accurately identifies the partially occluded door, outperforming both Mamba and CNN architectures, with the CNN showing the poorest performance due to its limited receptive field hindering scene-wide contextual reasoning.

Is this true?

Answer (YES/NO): NO